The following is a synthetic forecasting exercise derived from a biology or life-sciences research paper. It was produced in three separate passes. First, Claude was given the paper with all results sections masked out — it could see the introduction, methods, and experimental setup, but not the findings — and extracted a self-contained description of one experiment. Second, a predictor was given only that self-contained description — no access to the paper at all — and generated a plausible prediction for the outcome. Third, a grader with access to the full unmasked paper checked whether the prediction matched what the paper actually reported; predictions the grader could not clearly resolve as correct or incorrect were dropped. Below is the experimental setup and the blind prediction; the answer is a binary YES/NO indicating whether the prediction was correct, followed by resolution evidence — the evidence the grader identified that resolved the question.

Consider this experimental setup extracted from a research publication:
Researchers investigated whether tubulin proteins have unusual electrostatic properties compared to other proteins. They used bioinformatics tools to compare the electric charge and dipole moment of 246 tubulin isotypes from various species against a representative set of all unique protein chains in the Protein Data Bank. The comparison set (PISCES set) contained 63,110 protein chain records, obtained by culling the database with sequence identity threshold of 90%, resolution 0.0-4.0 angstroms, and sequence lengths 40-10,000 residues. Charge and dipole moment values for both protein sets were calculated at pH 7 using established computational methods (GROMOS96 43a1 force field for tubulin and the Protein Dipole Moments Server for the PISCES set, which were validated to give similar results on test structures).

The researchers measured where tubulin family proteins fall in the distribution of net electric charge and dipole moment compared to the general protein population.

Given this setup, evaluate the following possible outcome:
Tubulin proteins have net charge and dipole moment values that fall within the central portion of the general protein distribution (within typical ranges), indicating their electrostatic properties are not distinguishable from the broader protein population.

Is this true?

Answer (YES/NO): NO